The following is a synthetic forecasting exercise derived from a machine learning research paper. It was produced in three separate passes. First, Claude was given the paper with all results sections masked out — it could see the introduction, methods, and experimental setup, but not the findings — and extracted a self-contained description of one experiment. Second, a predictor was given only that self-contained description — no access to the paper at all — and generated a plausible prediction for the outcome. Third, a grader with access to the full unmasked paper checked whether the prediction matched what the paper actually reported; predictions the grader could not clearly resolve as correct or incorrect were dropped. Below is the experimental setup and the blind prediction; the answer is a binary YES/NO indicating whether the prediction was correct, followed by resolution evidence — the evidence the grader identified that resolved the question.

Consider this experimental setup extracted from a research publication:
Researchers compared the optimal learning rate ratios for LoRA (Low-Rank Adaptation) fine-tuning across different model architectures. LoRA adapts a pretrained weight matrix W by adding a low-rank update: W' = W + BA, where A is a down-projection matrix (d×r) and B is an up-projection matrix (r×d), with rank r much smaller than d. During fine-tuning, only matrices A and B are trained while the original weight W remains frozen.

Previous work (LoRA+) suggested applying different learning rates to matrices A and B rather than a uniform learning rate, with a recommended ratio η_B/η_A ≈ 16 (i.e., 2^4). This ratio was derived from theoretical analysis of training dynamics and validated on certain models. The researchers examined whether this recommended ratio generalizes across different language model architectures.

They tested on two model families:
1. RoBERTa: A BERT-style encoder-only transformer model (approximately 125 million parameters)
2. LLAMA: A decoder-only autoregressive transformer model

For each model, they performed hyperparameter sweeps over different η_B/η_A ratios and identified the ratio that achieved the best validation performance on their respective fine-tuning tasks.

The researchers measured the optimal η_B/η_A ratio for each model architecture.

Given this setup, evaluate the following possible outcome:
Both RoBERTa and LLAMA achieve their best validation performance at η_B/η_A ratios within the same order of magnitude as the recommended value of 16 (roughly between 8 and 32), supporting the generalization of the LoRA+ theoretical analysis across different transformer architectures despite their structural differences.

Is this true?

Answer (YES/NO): NO